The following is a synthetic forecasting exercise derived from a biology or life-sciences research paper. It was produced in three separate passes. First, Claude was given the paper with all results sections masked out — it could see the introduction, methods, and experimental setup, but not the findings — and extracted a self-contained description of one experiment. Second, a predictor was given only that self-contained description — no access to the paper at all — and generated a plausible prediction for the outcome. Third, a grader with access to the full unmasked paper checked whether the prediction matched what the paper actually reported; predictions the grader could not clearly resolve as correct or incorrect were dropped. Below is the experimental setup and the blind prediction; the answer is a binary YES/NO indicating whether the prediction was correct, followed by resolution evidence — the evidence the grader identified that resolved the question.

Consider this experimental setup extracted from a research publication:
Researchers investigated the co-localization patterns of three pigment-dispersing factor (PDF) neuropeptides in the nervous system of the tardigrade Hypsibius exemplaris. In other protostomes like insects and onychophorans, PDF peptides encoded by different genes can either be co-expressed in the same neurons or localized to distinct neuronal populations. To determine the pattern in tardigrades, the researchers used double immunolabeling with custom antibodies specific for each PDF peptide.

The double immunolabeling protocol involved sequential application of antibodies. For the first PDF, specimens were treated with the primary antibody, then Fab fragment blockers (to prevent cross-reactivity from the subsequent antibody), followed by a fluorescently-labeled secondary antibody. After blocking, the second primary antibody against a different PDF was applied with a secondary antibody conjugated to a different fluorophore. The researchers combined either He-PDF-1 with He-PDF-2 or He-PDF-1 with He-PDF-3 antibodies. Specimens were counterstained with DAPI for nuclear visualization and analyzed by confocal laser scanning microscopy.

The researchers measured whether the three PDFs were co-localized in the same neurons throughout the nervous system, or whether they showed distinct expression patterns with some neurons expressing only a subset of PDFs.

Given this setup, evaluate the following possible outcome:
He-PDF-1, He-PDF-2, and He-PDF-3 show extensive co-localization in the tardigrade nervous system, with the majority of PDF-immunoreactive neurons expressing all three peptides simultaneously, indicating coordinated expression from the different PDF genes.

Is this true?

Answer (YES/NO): NO